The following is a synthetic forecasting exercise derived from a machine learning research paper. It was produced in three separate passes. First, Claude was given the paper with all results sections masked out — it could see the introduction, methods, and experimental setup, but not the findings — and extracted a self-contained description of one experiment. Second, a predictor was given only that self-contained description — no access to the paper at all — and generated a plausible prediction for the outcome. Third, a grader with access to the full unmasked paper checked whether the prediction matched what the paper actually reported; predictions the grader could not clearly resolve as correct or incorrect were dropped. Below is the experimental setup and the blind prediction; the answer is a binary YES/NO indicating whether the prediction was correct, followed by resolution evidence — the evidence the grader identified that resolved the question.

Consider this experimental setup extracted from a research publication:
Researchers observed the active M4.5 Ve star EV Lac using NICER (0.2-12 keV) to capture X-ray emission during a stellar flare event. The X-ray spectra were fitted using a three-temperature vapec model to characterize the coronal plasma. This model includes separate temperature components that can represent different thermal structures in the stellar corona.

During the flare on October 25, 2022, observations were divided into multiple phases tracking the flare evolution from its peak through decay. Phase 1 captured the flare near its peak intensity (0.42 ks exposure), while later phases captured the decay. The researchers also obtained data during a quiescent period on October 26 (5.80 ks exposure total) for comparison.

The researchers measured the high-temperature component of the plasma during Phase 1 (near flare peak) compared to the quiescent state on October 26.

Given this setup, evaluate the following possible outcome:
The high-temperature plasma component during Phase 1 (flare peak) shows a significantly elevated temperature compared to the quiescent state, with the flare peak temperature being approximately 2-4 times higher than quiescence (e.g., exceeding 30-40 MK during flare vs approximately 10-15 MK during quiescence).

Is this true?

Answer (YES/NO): NO